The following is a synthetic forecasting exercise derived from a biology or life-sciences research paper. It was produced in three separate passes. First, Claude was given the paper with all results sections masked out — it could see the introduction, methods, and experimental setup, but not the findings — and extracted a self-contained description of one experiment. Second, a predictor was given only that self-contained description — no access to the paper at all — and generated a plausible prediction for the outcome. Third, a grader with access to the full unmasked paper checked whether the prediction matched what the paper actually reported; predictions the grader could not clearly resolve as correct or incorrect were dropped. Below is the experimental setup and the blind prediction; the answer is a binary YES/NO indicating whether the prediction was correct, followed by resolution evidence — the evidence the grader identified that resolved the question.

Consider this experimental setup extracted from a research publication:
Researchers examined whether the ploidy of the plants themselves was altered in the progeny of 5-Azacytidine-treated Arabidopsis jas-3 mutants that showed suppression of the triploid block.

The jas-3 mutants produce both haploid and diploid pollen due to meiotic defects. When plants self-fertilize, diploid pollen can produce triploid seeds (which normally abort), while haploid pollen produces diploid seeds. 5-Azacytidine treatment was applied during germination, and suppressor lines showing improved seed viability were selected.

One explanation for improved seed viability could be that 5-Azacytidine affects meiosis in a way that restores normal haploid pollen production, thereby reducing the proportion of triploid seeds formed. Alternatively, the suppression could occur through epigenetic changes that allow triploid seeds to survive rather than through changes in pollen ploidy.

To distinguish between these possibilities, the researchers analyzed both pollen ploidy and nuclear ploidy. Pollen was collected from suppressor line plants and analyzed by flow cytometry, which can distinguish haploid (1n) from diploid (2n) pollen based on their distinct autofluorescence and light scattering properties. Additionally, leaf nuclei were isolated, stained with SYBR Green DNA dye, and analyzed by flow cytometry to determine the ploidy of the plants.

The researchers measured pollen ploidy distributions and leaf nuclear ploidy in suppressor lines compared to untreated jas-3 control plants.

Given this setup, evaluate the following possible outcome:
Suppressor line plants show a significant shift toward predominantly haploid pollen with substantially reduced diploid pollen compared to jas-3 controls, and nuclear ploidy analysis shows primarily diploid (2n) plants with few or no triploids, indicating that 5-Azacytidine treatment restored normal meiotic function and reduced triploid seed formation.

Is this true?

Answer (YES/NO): NO